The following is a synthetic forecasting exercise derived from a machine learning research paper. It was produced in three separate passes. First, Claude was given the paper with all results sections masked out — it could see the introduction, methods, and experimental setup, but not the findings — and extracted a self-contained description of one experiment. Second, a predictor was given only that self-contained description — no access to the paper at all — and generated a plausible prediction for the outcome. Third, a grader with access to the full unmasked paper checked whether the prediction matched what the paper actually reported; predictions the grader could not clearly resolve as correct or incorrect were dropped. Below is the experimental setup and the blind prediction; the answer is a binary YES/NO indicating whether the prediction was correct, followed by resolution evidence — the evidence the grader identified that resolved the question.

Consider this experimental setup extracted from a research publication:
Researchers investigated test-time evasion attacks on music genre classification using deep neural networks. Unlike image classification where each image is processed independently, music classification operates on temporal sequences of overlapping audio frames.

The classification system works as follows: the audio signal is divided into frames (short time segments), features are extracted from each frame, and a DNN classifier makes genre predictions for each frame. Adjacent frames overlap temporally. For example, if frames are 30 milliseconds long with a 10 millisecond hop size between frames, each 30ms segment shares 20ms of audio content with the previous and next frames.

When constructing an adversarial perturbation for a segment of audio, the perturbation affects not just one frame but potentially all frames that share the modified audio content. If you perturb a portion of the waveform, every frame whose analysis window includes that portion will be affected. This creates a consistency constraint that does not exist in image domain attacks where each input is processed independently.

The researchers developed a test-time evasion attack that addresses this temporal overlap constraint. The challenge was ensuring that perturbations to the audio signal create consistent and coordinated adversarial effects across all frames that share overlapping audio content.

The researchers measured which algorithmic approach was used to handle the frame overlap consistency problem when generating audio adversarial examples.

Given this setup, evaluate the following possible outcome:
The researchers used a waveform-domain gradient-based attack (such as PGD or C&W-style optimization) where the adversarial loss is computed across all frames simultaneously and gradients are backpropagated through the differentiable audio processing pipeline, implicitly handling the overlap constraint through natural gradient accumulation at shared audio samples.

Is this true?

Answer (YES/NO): NO